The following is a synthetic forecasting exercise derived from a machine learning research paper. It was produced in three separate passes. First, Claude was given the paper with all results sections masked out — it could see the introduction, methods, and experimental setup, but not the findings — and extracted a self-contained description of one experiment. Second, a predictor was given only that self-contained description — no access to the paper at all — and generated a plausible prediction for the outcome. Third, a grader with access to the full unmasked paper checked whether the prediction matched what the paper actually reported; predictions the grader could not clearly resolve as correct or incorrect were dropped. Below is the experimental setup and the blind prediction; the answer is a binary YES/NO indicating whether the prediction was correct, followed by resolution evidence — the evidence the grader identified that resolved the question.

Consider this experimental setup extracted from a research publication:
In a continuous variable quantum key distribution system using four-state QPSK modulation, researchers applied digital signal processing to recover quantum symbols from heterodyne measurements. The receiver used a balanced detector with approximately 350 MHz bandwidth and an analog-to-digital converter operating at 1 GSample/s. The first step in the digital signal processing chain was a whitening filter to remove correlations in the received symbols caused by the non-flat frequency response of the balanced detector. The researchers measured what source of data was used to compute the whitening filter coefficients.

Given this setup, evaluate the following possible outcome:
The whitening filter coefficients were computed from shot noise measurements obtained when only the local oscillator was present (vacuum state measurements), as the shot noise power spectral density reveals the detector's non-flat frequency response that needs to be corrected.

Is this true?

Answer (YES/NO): YES